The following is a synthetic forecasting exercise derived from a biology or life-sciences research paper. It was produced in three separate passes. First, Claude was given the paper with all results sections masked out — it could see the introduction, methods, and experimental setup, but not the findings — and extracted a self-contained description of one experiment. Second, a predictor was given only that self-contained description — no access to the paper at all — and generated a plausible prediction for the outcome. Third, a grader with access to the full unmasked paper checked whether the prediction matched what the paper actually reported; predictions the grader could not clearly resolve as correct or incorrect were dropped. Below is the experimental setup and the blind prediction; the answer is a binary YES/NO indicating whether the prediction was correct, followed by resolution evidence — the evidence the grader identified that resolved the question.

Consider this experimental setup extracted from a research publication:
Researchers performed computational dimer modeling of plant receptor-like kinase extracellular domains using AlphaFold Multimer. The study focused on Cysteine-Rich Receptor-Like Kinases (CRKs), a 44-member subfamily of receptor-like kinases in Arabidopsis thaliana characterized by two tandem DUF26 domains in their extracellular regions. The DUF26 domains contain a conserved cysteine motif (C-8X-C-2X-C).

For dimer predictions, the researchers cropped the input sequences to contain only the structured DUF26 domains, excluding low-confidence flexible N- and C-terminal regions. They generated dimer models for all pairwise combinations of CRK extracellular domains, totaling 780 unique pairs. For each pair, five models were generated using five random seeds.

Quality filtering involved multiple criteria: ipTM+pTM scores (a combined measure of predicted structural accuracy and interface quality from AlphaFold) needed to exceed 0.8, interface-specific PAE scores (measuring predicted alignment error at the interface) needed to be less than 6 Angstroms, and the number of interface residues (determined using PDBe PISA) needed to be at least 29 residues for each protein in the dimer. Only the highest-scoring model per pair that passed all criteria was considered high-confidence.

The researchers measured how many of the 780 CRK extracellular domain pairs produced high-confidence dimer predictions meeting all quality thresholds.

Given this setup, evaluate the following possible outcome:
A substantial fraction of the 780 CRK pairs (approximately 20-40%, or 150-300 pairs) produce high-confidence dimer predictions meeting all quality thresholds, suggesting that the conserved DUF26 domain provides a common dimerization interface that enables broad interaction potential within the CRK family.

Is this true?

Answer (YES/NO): YES